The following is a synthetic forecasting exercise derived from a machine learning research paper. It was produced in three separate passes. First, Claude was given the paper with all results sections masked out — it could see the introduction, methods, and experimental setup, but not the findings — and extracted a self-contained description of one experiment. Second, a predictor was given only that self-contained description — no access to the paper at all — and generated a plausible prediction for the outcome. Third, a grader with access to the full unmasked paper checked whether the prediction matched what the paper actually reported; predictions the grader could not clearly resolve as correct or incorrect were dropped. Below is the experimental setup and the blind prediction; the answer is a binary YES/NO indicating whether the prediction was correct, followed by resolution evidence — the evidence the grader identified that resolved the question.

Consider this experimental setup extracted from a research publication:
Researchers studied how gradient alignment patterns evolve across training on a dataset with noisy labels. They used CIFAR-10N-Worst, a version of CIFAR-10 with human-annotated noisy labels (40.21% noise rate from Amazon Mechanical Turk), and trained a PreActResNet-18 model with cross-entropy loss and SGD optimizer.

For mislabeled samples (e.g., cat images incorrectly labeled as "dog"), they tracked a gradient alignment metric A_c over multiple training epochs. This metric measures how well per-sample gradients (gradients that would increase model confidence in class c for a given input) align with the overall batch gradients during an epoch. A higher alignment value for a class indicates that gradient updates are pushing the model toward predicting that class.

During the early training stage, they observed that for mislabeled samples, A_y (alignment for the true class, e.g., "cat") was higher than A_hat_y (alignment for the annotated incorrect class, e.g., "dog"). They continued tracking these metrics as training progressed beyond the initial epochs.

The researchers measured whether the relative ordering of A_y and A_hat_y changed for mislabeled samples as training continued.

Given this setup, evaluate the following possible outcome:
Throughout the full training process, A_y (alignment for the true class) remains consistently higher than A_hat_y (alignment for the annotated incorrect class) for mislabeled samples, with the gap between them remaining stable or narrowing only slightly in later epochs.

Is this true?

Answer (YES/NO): NO